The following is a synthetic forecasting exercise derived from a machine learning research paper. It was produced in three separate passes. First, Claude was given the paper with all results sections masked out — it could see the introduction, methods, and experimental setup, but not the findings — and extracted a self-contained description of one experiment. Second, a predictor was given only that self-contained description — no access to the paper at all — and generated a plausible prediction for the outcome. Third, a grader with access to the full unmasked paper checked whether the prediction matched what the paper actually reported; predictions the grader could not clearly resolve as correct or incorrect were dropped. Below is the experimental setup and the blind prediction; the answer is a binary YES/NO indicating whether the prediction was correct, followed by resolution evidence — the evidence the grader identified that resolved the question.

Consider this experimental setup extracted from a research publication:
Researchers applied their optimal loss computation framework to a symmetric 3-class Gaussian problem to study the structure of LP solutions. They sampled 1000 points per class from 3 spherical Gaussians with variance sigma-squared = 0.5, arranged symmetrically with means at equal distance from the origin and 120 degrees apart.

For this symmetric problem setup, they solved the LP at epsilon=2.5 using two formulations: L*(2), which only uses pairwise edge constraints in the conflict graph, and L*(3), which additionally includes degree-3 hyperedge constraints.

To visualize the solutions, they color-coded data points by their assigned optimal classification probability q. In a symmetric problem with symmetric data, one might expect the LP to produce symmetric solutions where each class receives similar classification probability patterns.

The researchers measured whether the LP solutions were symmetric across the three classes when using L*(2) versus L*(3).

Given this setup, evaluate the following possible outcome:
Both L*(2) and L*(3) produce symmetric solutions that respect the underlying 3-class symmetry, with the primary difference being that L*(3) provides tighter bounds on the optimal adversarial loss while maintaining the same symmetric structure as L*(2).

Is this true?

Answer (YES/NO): NO